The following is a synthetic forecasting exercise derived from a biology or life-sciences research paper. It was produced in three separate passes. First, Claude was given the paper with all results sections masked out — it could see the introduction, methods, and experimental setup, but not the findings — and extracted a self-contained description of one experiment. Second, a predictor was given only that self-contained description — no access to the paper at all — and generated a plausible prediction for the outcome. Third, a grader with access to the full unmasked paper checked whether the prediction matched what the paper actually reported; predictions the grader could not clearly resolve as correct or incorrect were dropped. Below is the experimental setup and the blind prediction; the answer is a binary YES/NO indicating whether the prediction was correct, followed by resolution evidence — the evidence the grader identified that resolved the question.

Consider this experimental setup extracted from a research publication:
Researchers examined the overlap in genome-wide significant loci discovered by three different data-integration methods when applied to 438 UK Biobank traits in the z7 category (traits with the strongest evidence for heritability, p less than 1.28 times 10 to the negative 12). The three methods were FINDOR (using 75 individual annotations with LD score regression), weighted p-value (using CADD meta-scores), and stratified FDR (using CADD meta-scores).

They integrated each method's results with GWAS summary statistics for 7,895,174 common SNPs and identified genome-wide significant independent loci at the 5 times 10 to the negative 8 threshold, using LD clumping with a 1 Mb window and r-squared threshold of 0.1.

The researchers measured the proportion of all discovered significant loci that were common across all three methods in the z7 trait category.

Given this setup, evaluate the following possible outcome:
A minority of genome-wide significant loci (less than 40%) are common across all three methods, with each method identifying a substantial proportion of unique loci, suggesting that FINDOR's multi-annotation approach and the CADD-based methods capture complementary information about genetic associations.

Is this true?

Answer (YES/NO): NO